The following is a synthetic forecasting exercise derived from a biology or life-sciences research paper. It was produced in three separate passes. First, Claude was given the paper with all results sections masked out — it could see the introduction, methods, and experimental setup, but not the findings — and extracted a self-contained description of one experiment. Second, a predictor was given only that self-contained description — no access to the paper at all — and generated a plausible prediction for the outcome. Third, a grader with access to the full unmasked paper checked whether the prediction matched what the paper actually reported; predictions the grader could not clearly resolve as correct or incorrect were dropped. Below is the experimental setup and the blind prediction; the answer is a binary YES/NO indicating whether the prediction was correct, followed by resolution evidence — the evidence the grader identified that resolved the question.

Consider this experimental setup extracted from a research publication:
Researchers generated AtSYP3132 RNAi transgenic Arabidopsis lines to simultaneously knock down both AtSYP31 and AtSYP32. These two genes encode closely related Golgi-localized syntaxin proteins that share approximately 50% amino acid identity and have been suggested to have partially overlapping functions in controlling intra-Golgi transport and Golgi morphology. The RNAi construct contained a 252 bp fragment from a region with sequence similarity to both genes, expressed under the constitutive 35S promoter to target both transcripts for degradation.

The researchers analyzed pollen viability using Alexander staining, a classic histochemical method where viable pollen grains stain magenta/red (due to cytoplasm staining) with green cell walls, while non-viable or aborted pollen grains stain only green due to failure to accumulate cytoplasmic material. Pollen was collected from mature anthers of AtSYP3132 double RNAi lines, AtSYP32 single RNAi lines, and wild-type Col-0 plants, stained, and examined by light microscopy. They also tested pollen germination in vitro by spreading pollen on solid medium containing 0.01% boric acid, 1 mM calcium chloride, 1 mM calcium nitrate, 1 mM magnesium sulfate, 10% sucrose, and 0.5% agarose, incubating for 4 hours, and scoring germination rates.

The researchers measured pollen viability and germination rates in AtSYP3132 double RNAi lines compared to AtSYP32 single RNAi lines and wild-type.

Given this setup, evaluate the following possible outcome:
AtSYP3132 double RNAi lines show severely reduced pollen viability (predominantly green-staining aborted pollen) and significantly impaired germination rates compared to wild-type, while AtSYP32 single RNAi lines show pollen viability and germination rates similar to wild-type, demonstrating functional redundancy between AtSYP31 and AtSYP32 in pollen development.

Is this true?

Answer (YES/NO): NO